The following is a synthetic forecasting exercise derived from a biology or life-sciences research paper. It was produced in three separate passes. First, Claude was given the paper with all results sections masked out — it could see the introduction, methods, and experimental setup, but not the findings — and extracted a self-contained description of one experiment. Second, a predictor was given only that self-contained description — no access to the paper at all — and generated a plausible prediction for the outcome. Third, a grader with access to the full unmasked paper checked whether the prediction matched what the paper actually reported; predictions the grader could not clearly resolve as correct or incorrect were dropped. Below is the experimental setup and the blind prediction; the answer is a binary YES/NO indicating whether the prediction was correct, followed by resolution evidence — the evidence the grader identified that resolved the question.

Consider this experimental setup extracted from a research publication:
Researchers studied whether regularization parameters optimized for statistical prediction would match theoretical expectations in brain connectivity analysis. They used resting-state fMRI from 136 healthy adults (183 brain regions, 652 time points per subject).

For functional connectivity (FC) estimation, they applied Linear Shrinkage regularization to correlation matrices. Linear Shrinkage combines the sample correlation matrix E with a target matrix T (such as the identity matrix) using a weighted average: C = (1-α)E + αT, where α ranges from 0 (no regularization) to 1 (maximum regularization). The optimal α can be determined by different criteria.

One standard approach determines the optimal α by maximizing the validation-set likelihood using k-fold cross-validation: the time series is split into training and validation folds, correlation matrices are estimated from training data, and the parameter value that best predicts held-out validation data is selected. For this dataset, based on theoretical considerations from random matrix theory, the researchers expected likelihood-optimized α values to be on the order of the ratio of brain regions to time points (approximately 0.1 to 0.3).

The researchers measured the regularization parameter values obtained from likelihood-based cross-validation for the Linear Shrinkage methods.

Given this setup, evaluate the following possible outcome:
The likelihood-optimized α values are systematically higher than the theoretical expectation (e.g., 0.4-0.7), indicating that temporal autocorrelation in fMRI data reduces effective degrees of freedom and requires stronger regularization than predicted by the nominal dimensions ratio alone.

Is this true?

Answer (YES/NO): NO